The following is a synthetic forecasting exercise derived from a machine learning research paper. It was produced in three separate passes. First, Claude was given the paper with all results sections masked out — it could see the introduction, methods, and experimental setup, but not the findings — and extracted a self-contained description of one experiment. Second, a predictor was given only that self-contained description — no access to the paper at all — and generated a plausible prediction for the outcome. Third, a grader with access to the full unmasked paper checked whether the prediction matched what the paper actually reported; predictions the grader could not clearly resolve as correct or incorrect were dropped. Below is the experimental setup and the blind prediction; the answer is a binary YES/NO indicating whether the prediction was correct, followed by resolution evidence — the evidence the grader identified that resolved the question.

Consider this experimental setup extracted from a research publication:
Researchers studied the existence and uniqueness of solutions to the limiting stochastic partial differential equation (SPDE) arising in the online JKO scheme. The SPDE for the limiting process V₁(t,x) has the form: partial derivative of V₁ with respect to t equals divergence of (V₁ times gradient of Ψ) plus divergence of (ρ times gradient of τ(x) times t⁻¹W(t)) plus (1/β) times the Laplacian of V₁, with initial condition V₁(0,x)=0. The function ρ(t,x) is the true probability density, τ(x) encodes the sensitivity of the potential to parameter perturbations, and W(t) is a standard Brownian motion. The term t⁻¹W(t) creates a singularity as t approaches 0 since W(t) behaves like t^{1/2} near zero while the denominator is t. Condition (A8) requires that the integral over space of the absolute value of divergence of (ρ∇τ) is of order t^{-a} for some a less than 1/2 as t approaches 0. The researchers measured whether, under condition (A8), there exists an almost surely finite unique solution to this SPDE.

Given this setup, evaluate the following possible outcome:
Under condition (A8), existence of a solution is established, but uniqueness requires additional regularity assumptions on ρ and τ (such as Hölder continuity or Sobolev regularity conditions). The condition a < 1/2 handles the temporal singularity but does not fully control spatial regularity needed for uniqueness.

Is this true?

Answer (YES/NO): NO